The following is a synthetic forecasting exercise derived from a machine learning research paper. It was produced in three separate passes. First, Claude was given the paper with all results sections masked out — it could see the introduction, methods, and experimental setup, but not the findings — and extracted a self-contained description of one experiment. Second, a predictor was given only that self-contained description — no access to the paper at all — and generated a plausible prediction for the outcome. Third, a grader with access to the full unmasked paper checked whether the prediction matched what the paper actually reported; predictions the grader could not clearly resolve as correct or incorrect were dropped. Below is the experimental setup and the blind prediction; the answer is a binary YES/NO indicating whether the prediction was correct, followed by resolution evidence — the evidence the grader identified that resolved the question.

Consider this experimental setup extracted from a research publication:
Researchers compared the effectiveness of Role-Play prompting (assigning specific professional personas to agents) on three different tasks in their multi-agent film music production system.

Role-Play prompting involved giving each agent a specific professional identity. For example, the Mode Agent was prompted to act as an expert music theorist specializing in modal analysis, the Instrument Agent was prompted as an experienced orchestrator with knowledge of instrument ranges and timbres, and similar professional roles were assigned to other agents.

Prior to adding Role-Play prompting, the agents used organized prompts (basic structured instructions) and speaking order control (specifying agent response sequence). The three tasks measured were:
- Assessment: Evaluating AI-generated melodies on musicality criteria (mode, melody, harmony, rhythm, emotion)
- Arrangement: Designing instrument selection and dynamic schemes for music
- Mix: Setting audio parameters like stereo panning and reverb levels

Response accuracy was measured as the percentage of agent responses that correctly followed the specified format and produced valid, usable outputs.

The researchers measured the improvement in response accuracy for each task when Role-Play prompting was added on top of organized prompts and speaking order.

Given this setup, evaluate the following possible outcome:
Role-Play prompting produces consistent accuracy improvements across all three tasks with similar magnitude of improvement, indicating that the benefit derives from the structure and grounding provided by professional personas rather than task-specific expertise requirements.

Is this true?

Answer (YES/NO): NO